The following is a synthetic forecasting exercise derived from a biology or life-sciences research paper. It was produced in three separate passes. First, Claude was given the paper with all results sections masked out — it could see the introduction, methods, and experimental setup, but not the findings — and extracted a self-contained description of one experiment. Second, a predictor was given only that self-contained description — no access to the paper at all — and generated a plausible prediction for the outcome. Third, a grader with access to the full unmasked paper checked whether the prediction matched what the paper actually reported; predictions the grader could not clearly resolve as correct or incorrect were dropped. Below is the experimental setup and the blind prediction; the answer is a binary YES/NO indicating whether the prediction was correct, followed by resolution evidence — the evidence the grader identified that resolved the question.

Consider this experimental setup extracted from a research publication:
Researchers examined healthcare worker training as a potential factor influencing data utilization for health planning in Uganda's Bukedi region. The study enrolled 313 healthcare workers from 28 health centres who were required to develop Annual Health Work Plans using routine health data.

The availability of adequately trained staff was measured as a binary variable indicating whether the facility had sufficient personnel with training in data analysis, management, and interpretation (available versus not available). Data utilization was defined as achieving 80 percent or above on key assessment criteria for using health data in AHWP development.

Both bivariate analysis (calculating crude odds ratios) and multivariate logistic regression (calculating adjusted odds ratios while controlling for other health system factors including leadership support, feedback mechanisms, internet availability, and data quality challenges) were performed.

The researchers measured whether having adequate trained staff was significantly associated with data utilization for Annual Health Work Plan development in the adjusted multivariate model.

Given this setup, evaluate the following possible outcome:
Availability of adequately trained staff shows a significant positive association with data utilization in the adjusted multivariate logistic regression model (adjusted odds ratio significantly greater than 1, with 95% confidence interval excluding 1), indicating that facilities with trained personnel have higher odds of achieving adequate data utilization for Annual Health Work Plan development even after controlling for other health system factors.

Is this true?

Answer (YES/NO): YES